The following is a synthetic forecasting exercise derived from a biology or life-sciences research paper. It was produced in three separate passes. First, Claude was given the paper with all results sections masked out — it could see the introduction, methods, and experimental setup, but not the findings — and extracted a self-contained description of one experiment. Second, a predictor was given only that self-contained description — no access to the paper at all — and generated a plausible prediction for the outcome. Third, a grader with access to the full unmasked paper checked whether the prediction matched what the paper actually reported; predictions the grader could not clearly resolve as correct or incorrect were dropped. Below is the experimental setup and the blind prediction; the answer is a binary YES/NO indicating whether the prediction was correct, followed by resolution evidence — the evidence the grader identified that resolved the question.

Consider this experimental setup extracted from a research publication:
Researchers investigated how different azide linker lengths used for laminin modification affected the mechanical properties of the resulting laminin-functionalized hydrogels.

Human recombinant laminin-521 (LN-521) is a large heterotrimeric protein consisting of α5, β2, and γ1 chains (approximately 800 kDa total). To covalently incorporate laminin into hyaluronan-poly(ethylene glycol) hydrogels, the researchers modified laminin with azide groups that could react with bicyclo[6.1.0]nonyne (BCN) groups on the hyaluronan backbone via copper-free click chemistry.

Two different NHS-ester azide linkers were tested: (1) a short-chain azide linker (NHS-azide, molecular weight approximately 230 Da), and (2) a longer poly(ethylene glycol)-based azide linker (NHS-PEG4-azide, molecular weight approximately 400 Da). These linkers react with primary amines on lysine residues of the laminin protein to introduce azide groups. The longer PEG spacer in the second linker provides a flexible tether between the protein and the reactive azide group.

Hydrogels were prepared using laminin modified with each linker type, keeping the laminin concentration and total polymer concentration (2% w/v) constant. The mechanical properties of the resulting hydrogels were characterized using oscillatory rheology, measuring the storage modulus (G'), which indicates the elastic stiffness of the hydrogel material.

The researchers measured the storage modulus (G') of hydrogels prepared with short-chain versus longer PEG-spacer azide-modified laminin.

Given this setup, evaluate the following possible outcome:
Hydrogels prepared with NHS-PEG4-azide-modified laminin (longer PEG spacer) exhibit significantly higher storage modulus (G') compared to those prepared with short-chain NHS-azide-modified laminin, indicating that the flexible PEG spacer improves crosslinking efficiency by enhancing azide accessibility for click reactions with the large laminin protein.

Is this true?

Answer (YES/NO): NO